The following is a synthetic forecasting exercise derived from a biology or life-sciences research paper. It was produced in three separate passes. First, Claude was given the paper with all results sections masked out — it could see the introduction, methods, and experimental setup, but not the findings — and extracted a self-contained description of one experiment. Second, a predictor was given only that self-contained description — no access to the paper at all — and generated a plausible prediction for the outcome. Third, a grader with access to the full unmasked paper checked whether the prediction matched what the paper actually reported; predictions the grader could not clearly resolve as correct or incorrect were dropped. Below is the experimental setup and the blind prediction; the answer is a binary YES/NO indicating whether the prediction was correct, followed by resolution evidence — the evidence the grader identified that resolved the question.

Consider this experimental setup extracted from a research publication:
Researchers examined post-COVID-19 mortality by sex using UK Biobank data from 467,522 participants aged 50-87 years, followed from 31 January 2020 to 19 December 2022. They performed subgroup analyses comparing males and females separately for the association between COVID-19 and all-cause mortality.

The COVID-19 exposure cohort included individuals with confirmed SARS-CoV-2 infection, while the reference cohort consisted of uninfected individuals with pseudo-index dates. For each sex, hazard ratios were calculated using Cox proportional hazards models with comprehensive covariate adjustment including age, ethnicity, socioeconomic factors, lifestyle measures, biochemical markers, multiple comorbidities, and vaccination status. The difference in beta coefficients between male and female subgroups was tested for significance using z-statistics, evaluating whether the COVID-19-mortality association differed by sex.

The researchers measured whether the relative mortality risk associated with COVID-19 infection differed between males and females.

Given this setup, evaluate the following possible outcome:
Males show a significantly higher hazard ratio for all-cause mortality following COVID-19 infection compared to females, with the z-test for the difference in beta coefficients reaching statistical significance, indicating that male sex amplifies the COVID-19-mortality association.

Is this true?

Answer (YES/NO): NO